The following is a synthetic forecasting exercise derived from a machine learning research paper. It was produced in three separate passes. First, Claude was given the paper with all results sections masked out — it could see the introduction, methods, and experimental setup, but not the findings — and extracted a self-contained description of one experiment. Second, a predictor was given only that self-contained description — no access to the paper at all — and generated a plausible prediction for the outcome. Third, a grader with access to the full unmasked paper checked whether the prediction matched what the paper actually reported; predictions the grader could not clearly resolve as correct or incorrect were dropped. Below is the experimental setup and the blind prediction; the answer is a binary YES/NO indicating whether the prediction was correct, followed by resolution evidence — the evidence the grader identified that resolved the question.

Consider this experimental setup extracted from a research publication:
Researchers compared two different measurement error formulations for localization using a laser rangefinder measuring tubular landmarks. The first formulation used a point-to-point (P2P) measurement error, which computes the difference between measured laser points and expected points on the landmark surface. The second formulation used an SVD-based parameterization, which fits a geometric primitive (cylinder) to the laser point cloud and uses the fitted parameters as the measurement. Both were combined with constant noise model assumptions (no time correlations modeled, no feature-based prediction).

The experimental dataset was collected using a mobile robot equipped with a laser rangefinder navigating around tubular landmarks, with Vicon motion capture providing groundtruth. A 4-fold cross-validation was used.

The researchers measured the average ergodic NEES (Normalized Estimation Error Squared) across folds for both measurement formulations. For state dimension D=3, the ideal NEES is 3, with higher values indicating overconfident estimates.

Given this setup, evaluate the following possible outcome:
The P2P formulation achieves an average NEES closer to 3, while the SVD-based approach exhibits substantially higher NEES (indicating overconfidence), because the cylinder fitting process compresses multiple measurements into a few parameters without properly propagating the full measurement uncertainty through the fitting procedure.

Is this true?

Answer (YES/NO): NO